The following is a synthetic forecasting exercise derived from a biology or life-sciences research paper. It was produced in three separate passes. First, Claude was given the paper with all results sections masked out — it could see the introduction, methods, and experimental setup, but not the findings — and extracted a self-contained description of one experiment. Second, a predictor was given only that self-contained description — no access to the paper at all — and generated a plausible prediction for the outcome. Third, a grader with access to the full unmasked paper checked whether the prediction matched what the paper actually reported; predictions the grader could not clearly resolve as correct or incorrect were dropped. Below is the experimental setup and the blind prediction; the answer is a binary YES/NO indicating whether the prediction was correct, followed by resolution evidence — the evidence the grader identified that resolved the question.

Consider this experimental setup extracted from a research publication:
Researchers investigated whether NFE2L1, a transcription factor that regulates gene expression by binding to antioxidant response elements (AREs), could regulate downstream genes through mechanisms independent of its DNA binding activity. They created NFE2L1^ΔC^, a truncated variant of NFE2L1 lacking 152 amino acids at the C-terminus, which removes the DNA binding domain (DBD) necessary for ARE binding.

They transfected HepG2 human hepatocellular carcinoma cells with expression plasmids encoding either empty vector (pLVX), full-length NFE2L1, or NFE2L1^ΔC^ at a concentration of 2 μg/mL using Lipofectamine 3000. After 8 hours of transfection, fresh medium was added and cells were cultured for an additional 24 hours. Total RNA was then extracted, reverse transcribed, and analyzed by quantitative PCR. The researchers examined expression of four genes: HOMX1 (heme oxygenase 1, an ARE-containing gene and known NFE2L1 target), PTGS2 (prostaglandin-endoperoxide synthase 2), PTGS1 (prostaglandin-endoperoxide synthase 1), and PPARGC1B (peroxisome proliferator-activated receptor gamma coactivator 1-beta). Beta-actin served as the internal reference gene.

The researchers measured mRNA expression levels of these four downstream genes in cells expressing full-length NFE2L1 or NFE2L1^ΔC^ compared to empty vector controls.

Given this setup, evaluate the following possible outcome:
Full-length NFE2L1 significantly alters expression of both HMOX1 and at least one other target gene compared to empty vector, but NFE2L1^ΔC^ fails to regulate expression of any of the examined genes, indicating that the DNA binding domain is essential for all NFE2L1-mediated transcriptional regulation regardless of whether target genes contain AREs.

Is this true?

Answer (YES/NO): NO